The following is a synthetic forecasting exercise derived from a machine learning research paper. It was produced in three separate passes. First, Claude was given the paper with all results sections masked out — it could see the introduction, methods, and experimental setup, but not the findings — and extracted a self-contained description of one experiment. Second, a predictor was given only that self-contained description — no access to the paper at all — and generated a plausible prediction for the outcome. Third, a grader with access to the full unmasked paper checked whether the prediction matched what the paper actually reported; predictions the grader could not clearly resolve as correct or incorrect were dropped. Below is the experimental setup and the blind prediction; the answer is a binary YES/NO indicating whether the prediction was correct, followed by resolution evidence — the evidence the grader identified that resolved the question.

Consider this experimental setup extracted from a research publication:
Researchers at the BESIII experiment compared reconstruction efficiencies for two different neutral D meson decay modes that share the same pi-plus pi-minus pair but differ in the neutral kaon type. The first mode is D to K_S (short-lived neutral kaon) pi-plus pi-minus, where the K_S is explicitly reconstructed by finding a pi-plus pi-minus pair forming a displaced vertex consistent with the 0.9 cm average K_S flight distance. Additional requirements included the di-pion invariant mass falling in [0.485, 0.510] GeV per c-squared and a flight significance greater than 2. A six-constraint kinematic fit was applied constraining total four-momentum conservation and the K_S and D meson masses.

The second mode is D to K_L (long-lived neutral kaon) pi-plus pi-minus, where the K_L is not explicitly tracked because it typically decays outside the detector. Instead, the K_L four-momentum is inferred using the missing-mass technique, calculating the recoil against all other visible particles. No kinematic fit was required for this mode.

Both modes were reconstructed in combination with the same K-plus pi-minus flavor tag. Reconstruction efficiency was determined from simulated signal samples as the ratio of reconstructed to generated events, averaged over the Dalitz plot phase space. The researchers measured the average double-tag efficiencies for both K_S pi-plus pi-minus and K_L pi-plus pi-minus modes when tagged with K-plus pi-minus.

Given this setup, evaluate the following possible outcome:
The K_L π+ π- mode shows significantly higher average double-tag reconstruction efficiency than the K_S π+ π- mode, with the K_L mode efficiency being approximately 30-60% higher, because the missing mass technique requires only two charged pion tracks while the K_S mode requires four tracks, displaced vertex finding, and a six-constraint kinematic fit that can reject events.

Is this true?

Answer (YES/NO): YES